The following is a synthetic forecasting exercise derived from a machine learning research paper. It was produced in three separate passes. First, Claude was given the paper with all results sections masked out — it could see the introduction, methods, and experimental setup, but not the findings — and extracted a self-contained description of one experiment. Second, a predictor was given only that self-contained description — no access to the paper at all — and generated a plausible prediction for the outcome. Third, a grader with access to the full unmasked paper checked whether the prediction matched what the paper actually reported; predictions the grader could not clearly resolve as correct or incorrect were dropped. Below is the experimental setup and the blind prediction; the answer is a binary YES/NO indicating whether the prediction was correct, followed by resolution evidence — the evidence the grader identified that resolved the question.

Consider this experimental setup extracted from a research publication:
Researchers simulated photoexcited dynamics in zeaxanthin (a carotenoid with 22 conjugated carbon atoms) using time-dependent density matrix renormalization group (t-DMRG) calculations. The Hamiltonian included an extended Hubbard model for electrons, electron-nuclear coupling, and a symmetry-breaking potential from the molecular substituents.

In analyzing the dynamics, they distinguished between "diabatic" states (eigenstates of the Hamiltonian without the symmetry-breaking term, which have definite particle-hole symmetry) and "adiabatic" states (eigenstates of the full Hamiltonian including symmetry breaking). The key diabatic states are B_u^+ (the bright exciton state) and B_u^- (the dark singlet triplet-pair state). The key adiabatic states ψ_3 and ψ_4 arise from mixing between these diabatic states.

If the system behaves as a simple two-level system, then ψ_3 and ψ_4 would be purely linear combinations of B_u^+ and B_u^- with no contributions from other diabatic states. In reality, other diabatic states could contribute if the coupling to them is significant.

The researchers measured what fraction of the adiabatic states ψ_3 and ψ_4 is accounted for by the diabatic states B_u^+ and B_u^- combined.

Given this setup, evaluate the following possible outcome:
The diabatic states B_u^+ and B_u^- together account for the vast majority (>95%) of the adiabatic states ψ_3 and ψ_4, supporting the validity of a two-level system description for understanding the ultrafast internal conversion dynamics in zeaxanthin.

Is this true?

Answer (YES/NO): NO